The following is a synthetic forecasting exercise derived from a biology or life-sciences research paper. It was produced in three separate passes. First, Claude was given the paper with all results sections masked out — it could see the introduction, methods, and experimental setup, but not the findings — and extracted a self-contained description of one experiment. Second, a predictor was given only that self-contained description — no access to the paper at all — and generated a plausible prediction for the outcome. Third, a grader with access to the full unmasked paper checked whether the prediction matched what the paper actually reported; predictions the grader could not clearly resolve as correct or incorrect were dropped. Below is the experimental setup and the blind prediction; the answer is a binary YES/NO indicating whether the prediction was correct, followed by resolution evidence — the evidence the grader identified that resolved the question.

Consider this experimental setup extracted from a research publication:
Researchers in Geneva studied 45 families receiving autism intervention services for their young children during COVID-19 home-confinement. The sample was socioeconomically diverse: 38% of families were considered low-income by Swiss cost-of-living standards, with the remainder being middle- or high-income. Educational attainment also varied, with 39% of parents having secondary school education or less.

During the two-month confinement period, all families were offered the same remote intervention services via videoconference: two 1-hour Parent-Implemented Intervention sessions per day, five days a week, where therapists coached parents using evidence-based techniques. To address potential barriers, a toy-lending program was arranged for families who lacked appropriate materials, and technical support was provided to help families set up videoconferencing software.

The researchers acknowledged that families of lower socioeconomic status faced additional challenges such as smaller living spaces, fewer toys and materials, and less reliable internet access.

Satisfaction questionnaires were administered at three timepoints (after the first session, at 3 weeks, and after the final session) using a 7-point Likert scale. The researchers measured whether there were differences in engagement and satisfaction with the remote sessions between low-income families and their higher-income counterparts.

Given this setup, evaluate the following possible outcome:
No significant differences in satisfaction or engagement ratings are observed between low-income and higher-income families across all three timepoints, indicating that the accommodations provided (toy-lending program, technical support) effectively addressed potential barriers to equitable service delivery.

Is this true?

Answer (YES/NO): YES